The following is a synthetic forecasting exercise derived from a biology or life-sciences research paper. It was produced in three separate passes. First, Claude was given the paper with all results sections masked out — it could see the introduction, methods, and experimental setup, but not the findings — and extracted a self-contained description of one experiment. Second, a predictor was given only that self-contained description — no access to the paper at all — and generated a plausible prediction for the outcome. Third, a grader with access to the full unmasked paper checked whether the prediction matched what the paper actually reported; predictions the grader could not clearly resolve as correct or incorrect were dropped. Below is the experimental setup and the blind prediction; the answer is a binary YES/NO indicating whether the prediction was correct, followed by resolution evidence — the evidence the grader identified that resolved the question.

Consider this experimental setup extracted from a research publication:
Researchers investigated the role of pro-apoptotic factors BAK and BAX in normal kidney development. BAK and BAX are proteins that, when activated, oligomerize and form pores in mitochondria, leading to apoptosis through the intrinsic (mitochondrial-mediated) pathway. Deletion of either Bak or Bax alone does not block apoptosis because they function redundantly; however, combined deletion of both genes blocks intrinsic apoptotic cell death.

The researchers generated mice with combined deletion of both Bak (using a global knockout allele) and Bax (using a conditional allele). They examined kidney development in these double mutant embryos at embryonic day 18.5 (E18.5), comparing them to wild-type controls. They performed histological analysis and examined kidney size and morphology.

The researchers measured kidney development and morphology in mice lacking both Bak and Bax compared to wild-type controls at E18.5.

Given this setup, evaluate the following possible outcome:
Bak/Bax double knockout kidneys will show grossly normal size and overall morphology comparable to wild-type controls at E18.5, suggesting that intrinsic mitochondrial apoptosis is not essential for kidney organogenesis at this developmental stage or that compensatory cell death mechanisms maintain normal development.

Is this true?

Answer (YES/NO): NO